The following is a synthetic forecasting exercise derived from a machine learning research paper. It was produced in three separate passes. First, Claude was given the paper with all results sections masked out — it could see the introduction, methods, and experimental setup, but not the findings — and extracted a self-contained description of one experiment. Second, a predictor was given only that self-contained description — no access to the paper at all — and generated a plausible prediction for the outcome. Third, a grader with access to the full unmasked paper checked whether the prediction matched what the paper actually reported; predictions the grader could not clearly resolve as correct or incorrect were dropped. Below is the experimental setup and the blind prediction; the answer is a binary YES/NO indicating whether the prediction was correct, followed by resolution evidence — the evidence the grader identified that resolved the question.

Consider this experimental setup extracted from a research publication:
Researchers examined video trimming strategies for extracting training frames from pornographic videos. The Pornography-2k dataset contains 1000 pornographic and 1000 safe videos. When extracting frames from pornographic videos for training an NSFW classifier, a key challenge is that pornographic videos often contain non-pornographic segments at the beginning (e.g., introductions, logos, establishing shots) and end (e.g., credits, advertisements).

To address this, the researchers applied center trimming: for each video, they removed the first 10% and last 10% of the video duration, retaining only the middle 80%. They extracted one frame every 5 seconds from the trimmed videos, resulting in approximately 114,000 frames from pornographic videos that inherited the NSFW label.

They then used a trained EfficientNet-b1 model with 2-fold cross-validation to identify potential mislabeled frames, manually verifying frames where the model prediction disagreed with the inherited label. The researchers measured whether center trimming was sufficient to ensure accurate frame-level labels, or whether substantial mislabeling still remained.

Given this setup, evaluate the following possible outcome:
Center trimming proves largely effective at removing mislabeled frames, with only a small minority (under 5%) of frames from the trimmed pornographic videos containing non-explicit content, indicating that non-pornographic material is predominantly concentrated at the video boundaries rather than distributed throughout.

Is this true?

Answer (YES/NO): NO